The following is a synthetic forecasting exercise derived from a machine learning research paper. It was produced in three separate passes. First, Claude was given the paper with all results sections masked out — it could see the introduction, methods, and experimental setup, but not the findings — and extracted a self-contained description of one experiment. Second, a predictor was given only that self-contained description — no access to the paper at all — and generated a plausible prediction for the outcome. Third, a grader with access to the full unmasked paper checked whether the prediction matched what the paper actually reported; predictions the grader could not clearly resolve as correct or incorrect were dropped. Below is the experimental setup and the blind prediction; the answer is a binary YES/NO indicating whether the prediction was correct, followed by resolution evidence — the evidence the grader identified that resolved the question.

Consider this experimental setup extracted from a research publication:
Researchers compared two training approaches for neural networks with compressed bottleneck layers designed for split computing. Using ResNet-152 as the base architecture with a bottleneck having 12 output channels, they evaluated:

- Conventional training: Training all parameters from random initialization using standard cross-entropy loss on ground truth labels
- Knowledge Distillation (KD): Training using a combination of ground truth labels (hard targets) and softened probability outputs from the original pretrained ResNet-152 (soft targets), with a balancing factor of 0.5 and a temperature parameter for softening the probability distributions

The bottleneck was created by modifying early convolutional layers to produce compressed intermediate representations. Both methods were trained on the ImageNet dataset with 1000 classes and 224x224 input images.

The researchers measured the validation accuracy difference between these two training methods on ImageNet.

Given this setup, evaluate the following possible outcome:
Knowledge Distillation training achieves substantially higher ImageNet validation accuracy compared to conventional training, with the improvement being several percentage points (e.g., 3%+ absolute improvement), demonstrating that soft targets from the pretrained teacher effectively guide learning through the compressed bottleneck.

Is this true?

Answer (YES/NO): NO